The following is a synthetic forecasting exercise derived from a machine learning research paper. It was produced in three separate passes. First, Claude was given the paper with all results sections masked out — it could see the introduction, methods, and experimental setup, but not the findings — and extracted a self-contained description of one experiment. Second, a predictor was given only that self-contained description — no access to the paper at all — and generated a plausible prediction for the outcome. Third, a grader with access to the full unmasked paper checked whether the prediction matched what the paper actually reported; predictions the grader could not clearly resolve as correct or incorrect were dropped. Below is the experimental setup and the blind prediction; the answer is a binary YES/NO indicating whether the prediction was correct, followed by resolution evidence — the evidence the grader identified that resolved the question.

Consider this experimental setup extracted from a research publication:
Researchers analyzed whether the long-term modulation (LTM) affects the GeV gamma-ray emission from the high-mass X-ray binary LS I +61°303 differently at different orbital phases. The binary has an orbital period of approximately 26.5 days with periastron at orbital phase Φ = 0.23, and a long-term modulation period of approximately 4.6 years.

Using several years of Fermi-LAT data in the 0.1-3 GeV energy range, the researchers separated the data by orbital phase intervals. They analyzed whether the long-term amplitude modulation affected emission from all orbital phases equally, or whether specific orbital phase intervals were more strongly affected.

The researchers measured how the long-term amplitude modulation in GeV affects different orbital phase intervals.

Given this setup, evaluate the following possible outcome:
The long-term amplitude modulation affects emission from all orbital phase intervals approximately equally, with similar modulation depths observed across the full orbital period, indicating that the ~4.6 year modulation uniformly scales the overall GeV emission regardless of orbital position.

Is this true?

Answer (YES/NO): NO